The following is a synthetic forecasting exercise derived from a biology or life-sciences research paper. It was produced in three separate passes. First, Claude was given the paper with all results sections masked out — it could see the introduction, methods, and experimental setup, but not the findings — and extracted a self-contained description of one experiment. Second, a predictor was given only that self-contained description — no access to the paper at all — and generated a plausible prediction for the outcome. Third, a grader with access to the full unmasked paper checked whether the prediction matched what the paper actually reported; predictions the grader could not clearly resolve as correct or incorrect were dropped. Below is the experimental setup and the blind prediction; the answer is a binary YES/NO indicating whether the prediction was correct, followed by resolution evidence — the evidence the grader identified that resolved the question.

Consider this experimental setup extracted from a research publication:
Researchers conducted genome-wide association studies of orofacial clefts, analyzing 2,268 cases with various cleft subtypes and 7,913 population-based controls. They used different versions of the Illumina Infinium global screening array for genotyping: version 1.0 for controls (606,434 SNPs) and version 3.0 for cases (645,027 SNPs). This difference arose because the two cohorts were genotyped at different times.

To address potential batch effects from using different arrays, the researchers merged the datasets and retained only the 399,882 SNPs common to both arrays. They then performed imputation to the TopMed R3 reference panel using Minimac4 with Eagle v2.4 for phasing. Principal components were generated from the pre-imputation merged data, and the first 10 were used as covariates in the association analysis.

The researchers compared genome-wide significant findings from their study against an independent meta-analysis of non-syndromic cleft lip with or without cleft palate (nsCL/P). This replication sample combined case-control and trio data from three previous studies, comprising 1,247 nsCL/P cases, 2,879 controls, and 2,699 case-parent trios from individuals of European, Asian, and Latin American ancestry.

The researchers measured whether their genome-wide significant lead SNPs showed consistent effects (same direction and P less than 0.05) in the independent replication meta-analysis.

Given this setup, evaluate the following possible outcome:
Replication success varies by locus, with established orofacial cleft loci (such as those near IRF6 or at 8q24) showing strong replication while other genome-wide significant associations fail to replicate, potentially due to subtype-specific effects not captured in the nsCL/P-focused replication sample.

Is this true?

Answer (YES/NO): YES